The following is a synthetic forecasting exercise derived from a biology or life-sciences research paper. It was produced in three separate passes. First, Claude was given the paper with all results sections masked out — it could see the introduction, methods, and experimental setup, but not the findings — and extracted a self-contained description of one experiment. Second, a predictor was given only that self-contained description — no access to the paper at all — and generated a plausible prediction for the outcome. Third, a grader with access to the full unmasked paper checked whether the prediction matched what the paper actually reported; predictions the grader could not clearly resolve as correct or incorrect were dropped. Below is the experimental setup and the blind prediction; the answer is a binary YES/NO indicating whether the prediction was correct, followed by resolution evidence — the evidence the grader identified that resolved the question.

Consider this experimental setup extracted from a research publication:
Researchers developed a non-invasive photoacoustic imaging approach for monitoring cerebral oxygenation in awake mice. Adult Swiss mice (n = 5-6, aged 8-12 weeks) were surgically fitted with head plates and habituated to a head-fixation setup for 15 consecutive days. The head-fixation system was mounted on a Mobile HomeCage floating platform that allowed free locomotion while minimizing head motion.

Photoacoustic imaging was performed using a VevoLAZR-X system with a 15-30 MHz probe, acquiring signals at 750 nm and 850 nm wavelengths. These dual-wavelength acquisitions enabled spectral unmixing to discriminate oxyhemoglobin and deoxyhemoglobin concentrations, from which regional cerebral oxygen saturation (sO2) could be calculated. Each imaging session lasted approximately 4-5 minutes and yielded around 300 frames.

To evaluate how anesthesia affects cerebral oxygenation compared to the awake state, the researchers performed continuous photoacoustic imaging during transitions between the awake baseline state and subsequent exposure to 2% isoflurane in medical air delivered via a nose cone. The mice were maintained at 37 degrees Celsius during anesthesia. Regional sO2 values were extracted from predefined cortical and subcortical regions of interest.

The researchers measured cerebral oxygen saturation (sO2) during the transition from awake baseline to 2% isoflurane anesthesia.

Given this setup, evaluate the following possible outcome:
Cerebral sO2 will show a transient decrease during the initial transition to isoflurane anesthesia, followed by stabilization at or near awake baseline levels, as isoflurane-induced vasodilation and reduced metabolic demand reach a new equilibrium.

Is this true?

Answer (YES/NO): NO